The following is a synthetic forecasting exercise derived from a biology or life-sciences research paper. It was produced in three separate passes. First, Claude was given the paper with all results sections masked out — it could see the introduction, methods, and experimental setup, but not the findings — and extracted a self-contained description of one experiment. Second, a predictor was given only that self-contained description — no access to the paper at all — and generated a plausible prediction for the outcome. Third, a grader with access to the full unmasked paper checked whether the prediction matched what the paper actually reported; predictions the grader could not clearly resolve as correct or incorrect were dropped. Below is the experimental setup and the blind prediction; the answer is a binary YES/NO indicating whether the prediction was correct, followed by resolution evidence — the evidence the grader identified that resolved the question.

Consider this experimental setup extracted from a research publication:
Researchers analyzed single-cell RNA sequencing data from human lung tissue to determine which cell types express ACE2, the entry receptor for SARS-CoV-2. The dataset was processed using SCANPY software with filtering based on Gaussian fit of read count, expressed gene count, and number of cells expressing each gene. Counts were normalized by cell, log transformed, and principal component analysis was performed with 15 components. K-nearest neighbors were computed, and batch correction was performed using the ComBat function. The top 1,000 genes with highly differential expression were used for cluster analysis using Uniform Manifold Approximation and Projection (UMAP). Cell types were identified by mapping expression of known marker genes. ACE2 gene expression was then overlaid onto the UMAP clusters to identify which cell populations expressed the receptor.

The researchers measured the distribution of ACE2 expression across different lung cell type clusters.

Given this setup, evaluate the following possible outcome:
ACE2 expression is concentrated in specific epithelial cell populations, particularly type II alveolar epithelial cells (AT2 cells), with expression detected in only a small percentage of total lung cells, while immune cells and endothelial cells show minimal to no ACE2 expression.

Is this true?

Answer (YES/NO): NO